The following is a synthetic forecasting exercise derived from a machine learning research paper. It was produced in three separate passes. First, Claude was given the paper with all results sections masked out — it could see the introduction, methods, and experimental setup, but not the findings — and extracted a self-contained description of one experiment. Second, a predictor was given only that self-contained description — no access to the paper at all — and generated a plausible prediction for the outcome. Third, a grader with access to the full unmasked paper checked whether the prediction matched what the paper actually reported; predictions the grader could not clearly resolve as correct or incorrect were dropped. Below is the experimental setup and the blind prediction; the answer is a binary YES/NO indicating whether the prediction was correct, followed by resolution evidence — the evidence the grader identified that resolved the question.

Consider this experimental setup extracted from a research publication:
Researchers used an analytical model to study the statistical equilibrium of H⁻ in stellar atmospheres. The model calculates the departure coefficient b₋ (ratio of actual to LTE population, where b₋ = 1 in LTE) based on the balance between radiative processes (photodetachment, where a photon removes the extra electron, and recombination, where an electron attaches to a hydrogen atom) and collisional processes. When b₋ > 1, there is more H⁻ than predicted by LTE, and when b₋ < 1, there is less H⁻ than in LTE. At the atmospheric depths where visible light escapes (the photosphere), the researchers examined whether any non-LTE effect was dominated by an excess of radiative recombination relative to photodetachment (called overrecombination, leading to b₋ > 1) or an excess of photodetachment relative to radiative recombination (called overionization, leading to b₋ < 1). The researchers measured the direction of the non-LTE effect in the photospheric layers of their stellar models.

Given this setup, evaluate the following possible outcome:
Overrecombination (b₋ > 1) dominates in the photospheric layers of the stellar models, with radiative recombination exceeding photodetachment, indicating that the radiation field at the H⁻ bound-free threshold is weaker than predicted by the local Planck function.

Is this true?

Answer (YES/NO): YES